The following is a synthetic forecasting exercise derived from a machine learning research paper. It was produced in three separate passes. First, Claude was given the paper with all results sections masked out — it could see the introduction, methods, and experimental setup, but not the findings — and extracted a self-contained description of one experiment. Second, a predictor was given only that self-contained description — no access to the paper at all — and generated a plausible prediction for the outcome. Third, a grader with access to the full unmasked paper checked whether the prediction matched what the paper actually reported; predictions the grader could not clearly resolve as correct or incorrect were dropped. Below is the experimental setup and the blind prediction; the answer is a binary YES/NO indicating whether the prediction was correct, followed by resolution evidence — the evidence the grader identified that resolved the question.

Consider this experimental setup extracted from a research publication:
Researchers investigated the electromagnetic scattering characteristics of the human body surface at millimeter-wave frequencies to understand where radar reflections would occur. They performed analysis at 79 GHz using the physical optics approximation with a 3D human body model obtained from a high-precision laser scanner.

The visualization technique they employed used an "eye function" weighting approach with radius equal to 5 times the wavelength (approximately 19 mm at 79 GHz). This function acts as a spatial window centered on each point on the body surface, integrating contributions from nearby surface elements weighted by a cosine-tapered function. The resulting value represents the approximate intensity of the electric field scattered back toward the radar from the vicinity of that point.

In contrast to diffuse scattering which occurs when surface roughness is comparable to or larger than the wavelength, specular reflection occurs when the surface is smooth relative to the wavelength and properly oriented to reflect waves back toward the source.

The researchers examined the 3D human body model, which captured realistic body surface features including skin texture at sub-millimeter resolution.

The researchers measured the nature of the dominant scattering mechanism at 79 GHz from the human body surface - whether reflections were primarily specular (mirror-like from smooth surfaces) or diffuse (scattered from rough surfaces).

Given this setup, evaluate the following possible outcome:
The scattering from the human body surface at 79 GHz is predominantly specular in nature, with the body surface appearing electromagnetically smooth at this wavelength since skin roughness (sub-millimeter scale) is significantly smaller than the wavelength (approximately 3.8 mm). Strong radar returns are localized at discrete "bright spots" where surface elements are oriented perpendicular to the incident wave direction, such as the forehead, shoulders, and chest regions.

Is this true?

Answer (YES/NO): NO